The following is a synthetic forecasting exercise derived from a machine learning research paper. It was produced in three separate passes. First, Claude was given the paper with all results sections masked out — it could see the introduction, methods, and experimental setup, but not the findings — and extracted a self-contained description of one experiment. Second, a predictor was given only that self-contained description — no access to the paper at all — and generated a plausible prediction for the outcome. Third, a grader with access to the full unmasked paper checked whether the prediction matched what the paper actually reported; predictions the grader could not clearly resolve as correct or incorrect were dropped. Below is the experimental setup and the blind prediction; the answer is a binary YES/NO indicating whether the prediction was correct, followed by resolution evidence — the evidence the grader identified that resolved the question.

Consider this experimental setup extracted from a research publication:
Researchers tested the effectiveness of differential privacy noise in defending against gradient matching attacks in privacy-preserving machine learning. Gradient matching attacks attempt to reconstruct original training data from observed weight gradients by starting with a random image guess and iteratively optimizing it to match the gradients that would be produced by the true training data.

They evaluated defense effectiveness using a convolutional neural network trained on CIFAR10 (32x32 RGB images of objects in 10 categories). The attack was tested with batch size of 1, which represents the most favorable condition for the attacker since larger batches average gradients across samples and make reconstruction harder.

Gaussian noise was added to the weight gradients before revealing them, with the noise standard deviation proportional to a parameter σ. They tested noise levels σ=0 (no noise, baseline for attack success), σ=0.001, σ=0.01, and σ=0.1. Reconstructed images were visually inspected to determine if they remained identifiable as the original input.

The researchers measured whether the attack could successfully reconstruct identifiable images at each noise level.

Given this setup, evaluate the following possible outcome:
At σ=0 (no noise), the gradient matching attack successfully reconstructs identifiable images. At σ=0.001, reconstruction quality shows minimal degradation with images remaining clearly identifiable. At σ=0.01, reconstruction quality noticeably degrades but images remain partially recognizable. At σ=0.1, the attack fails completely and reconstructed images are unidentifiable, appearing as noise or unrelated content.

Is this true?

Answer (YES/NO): NO